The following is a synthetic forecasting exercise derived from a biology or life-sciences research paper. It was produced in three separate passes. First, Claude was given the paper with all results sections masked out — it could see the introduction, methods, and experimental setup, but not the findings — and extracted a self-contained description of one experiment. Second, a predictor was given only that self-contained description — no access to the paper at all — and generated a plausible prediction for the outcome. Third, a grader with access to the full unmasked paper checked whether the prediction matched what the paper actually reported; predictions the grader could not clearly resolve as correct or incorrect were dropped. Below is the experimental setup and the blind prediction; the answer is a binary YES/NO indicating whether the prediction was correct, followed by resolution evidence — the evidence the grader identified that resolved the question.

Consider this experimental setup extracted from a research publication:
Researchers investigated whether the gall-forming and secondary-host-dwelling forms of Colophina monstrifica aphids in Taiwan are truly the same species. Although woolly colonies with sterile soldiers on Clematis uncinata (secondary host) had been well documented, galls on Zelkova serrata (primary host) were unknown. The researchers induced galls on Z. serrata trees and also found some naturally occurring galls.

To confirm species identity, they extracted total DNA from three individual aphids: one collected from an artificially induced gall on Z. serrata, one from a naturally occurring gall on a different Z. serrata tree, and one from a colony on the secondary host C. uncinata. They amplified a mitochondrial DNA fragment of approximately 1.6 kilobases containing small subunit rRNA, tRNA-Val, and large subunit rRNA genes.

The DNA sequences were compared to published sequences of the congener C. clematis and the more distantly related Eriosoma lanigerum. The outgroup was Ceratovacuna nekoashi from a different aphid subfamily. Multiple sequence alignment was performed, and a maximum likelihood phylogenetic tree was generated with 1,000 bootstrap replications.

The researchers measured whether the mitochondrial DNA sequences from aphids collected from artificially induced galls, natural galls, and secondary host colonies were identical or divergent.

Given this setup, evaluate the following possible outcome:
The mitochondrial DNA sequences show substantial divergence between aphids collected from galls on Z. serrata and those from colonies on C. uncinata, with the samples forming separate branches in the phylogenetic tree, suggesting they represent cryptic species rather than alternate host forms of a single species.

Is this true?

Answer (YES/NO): NO